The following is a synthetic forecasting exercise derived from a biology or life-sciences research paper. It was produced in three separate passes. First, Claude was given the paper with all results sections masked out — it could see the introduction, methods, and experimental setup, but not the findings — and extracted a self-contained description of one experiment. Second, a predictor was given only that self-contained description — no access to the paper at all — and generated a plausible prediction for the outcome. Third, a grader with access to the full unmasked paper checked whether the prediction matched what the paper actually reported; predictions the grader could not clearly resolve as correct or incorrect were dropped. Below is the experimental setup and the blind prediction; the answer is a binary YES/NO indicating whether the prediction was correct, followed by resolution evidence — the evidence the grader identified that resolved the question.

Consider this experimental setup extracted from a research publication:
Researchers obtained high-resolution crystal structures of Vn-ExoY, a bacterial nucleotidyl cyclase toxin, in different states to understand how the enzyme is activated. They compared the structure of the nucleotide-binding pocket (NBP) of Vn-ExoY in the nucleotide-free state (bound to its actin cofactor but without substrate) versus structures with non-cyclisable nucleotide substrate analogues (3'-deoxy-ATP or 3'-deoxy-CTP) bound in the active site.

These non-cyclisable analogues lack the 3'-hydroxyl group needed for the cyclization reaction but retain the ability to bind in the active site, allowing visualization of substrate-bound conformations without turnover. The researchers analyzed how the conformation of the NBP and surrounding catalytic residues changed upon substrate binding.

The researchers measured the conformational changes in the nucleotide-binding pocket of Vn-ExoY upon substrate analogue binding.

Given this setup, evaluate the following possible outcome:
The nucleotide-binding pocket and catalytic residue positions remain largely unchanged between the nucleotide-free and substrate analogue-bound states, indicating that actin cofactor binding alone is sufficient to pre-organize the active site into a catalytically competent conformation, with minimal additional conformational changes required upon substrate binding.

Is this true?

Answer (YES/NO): NO